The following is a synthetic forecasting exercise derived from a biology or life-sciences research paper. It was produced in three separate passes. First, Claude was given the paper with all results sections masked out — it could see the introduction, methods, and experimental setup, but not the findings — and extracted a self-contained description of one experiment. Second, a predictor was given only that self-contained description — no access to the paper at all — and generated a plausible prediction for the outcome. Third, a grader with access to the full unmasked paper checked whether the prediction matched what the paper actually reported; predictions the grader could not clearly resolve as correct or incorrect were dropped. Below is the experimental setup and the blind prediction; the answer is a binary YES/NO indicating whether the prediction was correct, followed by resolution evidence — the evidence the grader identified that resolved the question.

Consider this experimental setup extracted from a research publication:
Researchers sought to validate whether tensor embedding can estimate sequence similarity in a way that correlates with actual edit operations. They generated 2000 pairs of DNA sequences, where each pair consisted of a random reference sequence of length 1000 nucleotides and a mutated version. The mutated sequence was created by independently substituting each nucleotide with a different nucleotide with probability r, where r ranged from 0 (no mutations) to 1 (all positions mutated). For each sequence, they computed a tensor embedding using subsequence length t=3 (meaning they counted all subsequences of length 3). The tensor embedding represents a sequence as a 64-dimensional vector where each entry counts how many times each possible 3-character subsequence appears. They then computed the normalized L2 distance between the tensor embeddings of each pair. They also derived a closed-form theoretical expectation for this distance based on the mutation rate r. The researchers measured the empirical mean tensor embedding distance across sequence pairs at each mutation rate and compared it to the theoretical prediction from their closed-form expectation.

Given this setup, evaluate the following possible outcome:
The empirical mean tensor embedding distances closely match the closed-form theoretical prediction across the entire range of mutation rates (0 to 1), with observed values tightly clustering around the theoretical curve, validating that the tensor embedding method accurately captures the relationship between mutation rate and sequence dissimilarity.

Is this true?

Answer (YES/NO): YES